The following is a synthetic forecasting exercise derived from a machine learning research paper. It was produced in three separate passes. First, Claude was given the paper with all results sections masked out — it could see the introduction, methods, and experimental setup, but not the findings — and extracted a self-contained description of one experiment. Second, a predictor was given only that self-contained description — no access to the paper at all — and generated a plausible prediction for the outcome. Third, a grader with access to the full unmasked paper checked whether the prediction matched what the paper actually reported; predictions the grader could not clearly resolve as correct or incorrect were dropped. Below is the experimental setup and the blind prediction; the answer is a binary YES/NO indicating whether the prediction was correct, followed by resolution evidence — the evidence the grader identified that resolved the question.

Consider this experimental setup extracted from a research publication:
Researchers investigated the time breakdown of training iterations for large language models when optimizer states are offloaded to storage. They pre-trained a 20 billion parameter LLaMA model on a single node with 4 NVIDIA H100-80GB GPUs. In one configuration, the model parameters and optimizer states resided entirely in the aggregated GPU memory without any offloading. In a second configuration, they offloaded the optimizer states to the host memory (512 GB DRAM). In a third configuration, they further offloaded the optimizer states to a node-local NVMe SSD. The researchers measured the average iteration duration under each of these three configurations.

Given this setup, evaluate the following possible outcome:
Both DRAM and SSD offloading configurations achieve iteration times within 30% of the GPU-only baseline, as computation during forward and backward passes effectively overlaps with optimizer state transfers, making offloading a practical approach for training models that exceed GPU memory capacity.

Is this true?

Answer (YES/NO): NO